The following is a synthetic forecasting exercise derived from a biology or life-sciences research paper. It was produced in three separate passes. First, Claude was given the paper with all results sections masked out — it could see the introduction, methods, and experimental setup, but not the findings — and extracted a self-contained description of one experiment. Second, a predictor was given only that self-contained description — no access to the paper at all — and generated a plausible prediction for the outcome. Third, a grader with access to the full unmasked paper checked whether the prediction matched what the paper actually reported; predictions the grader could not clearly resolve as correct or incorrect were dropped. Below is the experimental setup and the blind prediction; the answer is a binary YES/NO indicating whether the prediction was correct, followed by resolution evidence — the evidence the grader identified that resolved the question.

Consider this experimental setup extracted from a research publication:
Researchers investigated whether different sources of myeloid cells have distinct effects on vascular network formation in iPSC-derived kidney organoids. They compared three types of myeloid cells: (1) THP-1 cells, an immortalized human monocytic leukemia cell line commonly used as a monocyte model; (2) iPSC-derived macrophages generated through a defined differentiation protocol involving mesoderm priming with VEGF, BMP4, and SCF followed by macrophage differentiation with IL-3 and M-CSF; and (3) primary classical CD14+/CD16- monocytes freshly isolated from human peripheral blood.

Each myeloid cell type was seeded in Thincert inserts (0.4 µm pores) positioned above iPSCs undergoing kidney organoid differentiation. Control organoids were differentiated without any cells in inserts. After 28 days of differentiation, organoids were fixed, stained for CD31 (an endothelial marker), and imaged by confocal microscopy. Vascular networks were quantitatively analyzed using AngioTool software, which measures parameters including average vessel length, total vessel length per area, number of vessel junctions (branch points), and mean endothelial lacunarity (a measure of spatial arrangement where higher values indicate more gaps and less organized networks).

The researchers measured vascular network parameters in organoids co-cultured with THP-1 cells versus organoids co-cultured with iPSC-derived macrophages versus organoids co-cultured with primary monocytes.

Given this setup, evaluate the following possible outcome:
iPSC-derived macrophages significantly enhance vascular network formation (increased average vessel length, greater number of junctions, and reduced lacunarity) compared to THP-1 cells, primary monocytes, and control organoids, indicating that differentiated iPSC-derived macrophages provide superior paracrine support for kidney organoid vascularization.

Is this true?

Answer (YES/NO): NO